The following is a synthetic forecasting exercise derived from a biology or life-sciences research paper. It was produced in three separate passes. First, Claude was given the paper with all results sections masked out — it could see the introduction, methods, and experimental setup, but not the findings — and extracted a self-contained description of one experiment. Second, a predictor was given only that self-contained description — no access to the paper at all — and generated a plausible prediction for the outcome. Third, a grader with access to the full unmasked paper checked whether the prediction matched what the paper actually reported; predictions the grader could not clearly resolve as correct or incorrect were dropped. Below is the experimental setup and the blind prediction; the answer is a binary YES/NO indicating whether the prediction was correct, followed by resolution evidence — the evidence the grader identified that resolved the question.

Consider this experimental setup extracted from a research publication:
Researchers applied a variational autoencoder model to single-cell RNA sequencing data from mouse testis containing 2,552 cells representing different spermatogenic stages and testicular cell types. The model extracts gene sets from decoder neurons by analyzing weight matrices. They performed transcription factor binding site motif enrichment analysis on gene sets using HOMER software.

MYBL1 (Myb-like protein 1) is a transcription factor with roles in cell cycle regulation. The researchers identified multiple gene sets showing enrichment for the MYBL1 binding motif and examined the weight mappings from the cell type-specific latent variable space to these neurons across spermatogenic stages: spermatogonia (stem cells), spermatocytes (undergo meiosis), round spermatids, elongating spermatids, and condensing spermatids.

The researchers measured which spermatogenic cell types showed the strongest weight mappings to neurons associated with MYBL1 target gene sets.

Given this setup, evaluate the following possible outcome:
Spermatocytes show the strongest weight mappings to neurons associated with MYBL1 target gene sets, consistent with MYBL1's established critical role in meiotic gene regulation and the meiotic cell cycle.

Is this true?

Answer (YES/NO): YES